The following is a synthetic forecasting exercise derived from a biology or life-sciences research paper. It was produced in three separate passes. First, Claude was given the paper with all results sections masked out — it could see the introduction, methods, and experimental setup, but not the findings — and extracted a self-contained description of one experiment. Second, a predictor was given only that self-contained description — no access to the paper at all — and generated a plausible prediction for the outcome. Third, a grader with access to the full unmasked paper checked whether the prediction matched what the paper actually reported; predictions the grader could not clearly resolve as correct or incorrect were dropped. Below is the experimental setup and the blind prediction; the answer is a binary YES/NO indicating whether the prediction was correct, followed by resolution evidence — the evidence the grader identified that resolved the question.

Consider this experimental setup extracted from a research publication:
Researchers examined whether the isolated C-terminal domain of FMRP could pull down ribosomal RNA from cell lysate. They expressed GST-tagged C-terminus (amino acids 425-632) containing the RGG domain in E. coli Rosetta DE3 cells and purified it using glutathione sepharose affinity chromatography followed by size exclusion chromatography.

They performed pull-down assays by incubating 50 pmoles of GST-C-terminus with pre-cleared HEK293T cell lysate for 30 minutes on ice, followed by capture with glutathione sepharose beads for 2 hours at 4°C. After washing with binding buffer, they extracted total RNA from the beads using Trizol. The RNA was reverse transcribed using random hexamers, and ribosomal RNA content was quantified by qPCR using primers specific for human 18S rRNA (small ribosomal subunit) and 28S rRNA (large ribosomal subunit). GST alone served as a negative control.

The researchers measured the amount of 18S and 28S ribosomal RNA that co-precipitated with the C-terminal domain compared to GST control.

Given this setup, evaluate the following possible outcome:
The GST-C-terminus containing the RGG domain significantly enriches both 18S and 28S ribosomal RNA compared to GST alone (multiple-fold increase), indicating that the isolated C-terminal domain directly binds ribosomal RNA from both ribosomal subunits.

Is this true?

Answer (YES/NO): YES